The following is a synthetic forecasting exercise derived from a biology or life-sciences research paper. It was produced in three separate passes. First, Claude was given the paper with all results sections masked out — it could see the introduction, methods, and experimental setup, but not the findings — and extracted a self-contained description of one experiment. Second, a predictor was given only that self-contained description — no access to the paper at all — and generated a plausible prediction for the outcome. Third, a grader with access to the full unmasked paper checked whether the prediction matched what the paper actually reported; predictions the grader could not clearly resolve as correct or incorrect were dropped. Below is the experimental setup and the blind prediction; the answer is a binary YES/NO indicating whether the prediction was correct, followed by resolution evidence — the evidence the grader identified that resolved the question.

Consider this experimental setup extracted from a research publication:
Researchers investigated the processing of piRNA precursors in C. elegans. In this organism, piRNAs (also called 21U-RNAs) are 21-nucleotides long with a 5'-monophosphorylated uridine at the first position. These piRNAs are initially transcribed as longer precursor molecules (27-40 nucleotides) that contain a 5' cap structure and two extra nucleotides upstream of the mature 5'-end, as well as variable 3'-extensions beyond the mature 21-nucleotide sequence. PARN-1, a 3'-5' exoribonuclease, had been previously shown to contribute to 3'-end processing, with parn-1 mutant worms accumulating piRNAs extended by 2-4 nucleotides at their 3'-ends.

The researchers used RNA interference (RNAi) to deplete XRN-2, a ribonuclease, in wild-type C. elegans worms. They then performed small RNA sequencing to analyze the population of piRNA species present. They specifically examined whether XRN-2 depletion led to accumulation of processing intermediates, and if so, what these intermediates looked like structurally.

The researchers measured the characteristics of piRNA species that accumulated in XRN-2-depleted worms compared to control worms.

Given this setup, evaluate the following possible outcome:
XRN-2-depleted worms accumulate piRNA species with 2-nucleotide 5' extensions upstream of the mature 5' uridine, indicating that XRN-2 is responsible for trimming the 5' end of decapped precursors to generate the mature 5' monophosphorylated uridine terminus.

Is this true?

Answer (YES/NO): NO